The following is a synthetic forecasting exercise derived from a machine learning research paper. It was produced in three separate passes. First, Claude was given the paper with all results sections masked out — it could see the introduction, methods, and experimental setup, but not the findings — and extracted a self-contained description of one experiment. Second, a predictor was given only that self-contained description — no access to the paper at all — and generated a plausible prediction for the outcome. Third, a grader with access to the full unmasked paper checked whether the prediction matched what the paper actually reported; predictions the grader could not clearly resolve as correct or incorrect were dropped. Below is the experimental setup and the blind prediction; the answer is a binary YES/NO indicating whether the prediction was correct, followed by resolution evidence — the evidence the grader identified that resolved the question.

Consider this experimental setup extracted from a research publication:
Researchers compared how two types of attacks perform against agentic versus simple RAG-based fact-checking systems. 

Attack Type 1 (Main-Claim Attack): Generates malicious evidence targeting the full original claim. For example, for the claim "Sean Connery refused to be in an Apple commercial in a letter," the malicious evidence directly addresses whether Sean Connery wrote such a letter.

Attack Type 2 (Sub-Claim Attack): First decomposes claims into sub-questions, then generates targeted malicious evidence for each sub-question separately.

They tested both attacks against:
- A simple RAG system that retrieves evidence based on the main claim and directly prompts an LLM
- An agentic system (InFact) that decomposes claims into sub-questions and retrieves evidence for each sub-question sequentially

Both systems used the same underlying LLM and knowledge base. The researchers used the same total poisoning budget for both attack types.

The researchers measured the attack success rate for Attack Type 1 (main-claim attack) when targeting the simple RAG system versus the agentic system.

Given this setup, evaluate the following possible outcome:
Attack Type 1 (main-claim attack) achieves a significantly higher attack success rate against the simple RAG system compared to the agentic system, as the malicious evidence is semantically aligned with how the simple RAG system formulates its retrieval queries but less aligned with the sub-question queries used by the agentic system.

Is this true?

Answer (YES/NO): YES